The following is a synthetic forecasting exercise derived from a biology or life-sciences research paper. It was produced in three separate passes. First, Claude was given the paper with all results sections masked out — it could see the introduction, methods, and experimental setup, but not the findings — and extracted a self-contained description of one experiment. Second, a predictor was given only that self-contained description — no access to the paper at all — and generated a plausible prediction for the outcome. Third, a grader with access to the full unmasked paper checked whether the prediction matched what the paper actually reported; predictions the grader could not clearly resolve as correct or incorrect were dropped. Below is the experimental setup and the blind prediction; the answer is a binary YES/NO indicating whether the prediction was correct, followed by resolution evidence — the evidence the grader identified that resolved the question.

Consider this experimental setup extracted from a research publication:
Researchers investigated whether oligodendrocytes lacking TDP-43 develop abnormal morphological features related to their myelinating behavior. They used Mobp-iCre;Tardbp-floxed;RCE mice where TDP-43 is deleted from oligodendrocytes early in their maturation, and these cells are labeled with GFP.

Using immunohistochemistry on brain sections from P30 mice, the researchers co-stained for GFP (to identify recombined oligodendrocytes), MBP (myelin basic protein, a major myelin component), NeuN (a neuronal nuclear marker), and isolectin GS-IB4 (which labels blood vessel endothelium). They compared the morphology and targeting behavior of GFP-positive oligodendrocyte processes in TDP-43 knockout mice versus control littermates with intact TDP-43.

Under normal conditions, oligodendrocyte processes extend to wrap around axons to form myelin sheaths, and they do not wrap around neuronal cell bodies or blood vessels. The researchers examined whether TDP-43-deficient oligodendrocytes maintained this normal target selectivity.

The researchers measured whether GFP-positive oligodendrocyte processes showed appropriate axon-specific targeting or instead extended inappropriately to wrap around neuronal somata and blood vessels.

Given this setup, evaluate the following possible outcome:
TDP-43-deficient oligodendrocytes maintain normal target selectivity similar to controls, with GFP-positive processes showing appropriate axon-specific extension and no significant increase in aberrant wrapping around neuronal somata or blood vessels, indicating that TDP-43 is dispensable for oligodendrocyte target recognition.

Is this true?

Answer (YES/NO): NO